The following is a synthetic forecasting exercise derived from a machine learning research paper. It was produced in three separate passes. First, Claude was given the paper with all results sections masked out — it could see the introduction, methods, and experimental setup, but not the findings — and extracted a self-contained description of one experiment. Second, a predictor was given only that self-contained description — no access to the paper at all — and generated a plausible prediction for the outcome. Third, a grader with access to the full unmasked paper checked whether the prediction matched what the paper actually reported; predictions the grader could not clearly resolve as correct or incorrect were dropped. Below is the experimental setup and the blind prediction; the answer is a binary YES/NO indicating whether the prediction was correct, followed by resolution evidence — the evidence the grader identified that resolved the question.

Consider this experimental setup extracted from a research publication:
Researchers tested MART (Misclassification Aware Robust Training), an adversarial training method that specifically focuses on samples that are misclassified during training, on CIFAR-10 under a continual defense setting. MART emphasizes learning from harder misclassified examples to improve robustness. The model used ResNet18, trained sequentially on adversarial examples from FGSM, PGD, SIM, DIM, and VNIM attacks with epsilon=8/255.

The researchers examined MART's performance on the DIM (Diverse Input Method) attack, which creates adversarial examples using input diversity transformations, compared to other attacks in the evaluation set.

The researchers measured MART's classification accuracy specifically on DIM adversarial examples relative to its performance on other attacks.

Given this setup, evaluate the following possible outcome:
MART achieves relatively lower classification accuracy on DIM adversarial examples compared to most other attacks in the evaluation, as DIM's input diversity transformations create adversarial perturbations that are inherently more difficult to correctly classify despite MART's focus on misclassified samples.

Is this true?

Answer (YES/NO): YES